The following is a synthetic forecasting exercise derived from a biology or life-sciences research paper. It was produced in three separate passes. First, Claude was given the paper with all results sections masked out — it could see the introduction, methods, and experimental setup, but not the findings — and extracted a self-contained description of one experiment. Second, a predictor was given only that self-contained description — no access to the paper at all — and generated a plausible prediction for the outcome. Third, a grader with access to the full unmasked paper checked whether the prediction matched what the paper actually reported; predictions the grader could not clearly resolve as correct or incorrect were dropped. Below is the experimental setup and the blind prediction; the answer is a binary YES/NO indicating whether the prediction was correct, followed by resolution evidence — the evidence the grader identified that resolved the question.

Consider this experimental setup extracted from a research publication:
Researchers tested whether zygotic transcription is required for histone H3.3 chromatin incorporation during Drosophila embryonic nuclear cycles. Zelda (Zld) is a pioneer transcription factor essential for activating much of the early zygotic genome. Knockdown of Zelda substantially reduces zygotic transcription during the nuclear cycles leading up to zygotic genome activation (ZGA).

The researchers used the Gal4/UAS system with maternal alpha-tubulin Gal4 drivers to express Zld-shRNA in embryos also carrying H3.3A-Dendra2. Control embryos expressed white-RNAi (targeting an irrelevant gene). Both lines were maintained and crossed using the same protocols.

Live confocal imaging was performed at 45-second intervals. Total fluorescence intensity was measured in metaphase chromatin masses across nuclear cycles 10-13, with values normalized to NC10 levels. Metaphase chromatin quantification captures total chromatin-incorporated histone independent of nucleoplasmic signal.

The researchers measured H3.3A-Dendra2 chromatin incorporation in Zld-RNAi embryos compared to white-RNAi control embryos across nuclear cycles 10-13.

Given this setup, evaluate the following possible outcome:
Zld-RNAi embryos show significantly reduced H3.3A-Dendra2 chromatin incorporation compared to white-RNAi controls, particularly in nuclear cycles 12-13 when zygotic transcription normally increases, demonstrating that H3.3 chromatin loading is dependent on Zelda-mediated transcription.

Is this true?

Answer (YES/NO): NO